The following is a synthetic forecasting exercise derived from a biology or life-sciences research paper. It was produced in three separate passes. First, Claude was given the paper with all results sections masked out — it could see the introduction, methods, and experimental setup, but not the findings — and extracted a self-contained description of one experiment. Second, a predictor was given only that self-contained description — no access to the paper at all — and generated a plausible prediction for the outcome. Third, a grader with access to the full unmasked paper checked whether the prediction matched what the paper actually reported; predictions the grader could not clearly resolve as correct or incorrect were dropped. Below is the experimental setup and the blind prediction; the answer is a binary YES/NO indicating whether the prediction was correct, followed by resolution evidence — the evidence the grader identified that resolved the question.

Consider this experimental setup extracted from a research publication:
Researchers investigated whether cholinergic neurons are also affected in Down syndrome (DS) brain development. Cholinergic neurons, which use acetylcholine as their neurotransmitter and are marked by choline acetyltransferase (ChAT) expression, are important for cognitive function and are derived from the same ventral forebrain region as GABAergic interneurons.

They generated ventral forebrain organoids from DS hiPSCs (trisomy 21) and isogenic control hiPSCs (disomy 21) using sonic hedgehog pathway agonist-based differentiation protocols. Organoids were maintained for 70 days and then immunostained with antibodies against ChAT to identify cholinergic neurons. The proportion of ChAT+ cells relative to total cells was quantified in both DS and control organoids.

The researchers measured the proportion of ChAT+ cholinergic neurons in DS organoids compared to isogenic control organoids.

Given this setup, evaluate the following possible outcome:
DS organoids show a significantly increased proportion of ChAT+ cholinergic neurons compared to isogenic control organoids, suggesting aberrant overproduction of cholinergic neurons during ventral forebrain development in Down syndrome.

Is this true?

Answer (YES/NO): NO